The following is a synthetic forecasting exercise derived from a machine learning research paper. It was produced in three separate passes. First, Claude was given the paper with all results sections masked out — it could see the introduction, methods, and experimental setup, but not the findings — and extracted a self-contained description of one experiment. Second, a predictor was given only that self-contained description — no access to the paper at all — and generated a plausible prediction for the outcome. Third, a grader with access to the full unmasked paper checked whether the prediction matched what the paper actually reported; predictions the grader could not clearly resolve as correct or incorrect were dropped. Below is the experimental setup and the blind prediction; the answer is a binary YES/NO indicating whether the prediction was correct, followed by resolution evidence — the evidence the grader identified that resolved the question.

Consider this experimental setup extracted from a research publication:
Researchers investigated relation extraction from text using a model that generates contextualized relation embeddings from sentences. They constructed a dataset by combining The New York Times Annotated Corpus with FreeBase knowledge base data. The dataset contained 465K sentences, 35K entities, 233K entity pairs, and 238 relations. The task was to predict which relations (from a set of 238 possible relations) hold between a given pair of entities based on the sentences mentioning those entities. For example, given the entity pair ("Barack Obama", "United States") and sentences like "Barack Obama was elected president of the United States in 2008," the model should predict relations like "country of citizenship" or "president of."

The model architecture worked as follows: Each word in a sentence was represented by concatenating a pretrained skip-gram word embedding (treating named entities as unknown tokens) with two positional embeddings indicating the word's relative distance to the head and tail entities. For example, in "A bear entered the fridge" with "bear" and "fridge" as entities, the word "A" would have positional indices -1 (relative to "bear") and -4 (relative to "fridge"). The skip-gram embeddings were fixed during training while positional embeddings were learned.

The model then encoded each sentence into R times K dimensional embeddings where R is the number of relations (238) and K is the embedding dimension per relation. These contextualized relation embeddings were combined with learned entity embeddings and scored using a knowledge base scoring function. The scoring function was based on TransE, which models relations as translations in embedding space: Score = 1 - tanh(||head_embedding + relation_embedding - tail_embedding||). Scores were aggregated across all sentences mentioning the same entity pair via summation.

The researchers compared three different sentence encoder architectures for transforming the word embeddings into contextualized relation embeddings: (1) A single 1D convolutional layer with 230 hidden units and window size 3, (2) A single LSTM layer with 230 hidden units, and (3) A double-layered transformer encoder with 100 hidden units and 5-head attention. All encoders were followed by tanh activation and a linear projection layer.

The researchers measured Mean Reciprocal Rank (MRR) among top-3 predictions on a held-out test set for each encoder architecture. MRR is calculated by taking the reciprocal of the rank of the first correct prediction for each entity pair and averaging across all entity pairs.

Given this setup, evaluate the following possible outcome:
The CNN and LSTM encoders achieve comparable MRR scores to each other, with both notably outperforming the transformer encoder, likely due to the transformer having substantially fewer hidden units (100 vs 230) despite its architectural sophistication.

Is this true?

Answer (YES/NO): NO